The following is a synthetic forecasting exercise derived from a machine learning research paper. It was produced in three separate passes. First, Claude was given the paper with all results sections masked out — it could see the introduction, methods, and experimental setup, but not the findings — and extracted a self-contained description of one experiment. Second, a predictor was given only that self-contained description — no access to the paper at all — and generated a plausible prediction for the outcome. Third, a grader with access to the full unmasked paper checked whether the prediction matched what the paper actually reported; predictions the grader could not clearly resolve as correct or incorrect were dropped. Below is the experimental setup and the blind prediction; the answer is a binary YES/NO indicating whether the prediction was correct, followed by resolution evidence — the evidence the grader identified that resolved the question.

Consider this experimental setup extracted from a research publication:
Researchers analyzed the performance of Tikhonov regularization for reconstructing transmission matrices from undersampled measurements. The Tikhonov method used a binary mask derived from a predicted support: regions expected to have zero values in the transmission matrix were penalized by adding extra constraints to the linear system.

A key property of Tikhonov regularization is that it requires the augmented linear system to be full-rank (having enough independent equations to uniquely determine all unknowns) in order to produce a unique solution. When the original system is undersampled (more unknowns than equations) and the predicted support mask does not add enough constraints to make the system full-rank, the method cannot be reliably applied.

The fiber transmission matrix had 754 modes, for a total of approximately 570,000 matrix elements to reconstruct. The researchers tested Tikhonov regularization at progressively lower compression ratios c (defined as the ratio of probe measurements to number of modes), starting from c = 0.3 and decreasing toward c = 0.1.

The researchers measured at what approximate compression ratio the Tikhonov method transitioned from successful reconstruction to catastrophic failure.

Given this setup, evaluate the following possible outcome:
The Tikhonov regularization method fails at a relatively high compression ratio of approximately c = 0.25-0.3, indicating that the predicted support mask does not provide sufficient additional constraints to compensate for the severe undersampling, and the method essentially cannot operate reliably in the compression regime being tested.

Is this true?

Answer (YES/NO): NO